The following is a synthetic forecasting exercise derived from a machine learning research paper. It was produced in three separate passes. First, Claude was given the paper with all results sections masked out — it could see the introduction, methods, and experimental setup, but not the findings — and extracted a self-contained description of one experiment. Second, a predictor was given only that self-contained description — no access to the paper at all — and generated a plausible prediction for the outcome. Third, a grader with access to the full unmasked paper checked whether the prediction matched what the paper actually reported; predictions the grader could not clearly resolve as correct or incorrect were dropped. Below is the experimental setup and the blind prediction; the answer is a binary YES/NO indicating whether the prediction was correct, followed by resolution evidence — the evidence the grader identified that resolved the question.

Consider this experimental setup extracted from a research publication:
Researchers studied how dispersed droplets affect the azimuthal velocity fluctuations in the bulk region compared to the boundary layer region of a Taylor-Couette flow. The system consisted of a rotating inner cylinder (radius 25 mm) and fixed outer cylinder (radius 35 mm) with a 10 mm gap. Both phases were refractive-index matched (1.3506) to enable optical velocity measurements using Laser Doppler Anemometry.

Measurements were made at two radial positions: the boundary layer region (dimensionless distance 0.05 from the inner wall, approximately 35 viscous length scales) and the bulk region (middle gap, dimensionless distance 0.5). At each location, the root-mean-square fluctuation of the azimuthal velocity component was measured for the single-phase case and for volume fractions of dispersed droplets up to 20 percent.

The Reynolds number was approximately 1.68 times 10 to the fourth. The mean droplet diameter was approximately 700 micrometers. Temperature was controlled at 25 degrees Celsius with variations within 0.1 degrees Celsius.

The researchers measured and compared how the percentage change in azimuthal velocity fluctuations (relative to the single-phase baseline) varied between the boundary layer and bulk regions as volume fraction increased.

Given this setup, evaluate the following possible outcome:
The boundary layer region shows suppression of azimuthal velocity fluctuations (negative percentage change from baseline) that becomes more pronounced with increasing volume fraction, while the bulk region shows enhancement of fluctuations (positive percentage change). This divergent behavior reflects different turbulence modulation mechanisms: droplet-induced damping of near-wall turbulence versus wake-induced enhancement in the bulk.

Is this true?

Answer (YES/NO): NO